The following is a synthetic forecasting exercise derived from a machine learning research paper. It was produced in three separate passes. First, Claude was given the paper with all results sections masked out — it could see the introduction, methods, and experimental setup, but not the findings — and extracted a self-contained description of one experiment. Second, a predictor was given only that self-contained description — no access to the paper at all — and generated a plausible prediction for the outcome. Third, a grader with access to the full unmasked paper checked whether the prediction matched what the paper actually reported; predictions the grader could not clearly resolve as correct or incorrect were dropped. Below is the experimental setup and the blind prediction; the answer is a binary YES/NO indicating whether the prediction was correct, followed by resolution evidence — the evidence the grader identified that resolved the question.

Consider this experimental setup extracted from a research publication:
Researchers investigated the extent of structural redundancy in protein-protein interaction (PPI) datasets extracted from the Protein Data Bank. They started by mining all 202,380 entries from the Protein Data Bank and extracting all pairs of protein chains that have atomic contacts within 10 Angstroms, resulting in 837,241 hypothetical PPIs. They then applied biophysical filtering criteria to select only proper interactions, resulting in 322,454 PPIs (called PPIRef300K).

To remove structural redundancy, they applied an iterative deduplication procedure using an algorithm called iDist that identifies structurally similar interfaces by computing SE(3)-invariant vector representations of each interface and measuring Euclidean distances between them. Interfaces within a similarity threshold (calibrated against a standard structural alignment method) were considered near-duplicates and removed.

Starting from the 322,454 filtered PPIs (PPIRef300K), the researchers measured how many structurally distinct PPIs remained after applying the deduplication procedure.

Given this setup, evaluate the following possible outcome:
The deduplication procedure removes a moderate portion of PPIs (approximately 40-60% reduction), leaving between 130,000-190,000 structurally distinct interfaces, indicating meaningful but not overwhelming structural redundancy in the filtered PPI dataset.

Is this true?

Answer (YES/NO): NO